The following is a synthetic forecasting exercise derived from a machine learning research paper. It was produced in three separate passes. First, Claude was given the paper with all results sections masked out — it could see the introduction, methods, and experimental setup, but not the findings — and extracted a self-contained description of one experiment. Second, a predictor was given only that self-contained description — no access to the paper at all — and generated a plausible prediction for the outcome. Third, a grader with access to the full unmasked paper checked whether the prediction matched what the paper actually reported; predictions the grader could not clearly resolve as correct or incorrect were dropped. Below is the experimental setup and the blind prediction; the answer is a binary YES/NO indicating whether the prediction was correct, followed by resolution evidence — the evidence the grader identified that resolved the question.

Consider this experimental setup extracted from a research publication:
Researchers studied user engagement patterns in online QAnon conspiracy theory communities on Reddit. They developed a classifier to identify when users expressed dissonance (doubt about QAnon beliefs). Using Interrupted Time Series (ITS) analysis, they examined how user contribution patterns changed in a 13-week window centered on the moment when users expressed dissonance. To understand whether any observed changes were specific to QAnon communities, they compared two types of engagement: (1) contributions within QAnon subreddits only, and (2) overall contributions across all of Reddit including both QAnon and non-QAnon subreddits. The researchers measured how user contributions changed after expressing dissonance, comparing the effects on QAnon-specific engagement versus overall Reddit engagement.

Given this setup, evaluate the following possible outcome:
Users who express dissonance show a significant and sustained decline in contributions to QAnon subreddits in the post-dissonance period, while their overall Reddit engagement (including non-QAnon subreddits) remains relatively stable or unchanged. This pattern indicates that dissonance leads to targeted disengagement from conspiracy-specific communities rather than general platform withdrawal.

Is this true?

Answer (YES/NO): YES